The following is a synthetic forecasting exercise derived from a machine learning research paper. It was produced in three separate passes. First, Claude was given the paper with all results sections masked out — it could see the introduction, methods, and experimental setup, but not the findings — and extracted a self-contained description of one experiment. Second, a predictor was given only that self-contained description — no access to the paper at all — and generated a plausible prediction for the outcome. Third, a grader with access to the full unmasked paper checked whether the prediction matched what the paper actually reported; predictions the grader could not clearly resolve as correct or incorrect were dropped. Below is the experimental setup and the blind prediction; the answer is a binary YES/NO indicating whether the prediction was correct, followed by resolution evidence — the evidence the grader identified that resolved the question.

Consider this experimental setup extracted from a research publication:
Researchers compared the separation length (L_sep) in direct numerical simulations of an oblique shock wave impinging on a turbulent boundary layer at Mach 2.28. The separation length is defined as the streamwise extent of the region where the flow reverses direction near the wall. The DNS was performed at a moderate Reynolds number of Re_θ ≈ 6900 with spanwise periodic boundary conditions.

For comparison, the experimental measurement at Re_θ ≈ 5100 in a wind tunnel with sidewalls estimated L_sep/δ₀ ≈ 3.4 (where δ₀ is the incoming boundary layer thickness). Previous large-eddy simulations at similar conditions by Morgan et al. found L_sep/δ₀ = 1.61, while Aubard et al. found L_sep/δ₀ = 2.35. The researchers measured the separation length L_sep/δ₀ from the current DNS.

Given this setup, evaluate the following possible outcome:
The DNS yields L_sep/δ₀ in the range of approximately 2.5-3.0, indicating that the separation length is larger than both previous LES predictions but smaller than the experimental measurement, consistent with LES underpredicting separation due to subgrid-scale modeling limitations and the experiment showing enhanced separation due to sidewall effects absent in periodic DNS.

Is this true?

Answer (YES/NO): NO